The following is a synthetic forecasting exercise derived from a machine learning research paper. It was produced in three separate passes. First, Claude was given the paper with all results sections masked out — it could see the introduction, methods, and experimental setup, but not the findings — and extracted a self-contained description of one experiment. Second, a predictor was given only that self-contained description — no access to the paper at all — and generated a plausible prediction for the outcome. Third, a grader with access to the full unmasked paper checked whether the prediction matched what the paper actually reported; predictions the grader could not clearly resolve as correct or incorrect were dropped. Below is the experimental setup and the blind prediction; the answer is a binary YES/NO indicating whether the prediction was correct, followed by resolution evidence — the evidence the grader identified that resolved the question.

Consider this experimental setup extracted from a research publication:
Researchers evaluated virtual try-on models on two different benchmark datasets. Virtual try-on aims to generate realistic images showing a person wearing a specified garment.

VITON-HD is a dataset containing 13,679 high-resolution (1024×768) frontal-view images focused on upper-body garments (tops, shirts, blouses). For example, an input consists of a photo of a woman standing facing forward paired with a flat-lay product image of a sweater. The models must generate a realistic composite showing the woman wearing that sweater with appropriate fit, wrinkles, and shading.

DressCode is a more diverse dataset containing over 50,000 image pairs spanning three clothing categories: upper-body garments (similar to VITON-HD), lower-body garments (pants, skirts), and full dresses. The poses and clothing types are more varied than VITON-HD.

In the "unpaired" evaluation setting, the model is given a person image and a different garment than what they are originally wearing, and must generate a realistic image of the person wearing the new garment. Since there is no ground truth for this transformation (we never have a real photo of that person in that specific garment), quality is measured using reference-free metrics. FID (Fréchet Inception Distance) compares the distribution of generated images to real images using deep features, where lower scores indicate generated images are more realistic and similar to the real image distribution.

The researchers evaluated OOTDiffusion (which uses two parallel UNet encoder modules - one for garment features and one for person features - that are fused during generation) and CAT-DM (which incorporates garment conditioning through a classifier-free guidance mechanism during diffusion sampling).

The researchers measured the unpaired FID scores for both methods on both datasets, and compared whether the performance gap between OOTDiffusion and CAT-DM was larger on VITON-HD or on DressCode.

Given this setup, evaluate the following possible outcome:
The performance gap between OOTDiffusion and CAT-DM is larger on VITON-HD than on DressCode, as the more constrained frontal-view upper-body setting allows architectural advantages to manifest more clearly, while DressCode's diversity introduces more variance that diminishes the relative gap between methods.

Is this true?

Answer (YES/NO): NO